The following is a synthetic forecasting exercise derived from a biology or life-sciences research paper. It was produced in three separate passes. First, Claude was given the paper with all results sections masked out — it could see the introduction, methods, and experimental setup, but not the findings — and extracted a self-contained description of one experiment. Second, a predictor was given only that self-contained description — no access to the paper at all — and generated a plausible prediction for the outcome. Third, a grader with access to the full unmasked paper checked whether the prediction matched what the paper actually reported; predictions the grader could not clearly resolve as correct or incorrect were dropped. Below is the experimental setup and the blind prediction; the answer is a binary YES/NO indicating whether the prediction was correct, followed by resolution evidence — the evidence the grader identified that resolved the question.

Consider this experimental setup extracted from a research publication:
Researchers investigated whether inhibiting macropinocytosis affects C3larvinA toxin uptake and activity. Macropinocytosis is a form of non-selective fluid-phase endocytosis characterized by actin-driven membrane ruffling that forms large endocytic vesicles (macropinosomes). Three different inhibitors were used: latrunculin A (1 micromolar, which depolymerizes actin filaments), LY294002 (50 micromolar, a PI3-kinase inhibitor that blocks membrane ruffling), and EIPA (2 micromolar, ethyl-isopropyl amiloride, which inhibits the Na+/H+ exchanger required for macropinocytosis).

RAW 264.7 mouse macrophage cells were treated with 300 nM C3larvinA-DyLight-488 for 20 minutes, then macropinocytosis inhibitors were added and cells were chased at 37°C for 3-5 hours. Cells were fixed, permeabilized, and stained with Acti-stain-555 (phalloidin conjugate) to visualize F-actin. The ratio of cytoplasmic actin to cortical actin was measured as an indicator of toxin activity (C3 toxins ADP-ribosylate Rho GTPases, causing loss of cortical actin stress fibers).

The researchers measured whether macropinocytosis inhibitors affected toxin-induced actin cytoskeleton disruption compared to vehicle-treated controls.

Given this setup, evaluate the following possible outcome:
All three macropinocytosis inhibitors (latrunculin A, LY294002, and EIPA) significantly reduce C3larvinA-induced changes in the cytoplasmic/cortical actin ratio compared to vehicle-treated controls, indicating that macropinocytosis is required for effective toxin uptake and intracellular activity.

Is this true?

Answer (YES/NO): NO